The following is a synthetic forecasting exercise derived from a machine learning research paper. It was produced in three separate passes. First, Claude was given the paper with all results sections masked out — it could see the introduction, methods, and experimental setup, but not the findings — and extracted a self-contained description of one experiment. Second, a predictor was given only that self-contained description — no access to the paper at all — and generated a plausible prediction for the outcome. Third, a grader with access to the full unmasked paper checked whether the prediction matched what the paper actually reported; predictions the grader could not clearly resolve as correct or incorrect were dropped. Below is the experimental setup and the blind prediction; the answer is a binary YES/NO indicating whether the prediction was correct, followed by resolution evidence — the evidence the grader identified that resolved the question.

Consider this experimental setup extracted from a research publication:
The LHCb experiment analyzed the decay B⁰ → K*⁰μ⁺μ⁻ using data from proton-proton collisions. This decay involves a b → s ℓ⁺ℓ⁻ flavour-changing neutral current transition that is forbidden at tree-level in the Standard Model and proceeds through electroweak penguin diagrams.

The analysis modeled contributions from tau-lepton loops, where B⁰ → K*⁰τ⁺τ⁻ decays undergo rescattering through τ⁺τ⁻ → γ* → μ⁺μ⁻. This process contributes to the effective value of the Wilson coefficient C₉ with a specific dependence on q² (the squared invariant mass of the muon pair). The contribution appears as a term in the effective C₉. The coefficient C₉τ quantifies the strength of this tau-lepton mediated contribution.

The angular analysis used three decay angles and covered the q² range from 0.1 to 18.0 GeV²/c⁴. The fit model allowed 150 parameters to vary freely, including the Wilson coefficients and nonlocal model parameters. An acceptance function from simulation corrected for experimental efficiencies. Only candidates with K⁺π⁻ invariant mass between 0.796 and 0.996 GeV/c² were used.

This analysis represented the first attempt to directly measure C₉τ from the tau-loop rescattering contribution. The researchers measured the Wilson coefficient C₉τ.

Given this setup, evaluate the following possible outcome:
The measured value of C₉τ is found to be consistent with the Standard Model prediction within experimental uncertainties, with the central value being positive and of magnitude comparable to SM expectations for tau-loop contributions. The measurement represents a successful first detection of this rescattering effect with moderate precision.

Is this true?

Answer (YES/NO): NO